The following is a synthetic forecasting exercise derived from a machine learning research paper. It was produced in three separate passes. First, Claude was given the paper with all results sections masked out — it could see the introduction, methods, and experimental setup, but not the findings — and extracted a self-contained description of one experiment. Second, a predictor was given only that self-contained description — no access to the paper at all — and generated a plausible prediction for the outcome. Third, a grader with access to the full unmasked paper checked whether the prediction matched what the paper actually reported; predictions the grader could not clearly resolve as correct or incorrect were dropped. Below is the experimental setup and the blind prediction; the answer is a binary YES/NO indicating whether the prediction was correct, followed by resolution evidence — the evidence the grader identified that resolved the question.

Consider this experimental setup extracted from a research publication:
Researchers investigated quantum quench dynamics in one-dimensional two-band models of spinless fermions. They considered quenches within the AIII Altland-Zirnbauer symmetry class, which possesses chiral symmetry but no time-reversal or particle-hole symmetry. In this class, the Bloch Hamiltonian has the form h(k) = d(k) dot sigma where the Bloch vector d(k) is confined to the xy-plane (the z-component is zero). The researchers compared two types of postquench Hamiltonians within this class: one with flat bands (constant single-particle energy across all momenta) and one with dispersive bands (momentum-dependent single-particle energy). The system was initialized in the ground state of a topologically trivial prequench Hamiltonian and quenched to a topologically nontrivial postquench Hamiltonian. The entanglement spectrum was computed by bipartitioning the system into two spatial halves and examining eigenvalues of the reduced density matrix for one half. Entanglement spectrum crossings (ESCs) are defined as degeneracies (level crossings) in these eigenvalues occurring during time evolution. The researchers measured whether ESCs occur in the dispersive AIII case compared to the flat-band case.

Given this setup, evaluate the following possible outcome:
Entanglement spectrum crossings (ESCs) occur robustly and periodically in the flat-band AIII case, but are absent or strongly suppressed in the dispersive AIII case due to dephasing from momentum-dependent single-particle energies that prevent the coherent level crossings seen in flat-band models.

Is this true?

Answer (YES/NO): YES